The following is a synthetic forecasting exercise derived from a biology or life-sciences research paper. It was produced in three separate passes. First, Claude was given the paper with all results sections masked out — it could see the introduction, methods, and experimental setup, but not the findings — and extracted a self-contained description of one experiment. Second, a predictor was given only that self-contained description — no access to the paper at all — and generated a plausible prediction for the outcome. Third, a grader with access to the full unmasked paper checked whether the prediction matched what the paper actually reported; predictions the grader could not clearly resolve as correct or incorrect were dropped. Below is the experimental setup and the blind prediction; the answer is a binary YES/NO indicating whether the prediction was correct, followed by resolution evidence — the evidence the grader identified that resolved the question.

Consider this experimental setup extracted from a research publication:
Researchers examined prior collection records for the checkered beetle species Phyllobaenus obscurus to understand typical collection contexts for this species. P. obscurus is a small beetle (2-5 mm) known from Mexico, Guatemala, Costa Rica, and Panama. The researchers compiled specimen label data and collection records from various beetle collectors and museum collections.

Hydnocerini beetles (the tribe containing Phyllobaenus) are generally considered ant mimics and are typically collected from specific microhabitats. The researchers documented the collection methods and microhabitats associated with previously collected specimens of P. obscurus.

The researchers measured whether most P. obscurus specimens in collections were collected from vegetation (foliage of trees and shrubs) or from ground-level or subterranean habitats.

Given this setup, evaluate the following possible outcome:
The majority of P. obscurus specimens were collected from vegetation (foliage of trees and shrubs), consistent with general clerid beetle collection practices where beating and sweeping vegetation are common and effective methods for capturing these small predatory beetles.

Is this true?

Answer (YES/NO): YES